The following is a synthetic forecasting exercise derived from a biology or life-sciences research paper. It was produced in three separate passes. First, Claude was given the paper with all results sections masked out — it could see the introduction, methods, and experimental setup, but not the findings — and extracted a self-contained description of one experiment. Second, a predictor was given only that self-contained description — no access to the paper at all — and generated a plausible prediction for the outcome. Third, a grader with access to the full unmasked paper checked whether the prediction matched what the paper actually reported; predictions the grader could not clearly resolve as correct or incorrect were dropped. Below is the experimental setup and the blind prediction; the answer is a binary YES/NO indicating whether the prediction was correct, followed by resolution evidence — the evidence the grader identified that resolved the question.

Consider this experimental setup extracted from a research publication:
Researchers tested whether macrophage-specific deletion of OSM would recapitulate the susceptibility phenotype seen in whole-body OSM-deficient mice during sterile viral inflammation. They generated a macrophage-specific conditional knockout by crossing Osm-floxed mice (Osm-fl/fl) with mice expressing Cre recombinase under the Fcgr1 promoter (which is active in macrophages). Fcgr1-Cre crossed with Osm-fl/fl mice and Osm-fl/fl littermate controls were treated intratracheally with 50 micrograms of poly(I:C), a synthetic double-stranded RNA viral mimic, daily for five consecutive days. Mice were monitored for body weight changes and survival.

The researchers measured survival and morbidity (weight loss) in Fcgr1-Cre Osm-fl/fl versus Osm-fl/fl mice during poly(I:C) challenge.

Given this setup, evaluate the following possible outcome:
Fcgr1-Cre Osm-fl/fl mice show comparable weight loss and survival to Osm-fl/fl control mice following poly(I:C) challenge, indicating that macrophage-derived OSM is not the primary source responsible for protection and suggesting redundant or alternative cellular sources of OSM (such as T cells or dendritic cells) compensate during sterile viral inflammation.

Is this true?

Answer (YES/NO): NO